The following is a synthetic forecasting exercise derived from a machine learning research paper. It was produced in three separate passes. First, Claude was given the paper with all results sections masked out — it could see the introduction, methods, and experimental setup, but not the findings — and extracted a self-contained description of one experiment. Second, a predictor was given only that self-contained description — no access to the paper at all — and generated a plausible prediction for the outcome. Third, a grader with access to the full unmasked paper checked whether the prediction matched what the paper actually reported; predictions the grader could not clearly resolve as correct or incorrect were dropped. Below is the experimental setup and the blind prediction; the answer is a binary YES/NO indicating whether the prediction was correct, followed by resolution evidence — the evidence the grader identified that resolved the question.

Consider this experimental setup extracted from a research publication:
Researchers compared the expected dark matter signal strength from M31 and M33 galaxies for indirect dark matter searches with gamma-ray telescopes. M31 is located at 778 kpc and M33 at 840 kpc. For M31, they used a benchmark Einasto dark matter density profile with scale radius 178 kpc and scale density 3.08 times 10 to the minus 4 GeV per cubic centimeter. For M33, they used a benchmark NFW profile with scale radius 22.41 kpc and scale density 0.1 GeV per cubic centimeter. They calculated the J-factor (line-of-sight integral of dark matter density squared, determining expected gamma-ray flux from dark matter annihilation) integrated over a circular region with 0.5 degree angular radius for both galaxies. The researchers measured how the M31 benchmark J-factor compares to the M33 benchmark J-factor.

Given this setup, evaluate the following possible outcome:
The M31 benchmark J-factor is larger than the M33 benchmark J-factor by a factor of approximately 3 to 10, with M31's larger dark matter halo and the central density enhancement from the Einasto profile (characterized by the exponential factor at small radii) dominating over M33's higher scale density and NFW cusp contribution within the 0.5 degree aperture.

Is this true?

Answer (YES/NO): NO